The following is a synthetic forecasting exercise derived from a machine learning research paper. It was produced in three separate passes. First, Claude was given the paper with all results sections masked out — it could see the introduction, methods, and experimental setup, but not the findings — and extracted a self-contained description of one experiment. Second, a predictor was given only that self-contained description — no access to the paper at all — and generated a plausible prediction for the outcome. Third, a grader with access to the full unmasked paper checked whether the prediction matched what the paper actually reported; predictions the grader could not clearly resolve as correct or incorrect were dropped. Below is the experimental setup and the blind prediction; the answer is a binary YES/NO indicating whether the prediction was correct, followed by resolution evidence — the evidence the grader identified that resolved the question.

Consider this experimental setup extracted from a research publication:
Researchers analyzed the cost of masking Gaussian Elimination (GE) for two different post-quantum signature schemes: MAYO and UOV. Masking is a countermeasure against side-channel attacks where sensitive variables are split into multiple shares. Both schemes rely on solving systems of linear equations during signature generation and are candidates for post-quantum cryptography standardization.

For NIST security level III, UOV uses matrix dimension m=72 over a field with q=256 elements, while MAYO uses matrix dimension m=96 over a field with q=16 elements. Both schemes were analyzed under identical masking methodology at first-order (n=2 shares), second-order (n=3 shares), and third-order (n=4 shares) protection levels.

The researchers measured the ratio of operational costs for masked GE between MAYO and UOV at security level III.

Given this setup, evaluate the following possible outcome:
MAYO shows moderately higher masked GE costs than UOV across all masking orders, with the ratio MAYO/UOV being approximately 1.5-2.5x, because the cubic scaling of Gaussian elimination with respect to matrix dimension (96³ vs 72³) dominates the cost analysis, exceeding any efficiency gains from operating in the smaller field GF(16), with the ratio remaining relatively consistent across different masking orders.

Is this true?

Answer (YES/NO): YES